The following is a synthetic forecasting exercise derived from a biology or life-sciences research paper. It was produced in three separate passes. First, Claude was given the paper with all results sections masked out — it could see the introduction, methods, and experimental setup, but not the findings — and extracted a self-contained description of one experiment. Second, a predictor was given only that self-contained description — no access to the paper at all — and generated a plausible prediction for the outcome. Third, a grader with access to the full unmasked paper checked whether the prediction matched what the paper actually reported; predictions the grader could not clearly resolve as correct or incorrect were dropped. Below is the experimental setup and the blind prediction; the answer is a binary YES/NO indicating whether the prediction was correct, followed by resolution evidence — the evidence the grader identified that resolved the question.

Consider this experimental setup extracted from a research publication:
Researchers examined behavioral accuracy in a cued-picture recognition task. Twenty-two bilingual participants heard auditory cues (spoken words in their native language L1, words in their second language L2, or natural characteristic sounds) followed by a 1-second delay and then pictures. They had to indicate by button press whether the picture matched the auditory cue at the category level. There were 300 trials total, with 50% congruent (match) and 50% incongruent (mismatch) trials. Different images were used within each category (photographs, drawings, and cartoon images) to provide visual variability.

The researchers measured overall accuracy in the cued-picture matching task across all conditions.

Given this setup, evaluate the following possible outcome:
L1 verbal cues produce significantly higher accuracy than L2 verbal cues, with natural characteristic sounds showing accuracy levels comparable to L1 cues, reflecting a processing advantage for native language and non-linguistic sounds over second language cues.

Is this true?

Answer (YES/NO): NO